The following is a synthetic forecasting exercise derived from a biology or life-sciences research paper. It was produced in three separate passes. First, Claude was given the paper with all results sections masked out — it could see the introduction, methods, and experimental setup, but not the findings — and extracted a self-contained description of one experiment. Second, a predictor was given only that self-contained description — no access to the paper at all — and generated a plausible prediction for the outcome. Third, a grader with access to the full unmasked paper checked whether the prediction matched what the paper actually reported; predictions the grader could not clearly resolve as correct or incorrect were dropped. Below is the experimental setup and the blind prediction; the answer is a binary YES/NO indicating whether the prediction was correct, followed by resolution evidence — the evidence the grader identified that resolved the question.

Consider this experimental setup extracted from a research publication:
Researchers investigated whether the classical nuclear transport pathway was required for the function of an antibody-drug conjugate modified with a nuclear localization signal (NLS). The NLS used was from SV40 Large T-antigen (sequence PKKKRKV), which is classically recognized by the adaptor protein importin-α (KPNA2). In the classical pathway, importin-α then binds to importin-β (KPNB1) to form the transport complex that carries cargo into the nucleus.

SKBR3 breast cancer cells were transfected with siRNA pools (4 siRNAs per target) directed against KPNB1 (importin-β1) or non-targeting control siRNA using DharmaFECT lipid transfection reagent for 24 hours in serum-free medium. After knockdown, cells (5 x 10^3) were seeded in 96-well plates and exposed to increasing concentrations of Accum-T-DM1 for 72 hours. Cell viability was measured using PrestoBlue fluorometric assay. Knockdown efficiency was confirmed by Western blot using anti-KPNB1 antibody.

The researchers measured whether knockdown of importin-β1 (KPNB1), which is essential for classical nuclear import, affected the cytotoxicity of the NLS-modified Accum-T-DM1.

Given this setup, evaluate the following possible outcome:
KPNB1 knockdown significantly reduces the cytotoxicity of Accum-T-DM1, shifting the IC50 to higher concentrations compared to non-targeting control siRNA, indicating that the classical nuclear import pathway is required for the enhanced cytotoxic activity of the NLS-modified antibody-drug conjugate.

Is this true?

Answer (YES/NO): NO